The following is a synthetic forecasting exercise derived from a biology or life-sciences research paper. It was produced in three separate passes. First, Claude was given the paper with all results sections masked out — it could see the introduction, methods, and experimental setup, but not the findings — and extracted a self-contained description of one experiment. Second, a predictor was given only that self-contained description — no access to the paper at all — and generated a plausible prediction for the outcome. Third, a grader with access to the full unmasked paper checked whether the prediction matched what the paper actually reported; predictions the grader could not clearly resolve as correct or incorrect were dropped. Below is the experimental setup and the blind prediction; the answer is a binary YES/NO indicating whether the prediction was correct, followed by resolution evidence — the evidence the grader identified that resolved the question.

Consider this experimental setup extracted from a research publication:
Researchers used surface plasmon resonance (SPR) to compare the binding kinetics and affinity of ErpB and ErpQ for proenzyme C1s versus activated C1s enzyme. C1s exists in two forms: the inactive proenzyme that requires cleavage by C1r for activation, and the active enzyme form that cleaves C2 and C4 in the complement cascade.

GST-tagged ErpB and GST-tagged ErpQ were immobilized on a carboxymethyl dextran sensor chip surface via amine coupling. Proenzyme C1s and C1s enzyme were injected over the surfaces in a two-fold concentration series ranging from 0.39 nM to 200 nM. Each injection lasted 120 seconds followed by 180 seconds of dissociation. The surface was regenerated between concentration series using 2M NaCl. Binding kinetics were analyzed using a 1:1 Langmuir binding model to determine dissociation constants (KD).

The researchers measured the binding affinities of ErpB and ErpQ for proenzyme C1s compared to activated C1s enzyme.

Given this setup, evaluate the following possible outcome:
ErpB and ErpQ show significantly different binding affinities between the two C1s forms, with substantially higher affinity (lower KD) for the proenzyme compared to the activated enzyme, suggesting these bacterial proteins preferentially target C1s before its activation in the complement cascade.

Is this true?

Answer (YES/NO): NO